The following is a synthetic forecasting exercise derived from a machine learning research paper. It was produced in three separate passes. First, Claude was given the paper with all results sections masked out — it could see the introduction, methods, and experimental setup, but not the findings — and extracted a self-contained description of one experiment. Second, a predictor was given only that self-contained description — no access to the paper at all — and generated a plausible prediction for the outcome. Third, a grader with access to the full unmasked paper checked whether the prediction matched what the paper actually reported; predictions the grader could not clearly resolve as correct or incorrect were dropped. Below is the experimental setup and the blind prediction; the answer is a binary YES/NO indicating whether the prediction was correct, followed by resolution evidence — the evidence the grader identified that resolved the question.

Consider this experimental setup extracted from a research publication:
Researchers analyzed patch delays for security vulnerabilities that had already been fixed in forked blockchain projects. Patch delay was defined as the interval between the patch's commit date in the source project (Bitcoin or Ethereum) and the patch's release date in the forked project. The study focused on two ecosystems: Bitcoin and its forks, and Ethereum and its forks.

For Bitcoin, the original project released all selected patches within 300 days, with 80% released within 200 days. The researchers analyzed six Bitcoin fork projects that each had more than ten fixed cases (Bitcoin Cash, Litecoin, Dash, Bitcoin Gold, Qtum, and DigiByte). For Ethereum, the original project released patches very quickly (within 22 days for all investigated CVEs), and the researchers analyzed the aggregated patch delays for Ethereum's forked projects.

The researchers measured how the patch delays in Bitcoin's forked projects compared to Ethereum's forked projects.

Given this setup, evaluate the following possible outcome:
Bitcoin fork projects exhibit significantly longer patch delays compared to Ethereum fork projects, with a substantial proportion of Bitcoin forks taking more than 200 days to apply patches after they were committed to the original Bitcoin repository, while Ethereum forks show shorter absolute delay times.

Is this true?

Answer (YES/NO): YES